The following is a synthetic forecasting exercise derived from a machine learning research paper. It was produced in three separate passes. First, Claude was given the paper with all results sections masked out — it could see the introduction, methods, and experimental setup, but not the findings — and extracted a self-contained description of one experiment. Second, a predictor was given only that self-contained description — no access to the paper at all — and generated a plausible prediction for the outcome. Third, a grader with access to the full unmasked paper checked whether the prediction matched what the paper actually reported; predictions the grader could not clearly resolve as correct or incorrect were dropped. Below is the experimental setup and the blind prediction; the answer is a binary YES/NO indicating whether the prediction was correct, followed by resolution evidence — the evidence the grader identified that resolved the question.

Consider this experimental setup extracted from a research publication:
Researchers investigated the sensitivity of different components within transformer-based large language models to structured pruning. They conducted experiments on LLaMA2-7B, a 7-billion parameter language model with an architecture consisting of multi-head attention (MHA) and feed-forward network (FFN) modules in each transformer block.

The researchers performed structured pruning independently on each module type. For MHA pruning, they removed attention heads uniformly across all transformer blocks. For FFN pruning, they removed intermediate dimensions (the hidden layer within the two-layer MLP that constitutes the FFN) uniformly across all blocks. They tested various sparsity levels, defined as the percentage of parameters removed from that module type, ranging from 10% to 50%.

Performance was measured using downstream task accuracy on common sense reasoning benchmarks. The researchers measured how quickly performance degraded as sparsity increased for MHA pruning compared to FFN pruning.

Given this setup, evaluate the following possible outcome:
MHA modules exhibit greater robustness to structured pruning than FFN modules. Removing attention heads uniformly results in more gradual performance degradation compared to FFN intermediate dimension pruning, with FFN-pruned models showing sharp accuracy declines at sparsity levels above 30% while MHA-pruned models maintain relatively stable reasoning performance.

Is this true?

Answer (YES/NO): NO